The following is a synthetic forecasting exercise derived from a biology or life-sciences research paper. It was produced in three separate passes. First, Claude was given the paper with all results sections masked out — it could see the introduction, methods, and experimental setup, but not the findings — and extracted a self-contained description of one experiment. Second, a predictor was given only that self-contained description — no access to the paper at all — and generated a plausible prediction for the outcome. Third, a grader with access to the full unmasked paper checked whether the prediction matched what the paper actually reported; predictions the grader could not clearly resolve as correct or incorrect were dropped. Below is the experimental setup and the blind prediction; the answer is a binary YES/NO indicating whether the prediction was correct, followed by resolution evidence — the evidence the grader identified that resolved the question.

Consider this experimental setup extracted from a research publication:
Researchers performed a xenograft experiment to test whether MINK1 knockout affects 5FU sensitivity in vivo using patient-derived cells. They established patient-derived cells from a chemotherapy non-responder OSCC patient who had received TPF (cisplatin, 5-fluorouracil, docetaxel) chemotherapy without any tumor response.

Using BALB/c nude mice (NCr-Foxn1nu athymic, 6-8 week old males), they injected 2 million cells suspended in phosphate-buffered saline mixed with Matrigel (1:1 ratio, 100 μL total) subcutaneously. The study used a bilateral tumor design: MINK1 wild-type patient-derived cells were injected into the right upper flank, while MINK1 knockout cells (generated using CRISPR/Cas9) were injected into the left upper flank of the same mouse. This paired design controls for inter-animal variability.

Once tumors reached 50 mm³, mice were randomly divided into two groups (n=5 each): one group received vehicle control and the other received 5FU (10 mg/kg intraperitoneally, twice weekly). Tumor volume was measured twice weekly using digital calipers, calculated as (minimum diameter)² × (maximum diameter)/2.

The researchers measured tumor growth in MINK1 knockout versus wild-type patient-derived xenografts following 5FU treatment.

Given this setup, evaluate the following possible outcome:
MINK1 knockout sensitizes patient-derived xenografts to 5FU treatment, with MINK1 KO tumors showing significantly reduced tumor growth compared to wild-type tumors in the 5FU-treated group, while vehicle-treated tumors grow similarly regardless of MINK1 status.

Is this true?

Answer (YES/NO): YES